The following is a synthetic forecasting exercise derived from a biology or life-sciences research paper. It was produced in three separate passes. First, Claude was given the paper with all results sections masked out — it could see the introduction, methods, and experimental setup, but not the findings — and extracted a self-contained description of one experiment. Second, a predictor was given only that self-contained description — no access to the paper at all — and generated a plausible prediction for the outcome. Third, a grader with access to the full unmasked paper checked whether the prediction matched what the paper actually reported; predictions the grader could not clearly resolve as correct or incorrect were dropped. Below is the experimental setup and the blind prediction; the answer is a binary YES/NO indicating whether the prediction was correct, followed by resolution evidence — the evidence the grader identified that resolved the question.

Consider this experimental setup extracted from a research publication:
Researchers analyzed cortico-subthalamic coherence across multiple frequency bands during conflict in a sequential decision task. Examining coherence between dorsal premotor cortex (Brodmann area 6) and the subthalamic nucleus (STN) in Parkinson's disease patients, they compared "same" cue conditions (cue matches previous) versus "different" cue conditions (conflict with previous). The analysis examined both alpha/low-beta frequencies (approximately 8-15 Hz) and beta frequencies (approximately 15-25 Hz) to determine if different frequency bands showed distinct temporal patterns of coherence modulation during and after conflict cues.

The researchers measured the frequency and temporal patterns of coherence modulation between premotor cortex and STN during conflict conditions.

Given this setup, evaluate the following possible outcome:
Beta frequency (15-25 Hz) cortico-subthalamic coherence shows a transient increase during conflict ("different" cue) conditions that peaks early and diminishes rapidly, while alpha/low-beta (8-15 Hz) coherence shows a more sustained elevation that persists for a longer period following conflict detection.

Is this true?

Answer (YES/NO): NO